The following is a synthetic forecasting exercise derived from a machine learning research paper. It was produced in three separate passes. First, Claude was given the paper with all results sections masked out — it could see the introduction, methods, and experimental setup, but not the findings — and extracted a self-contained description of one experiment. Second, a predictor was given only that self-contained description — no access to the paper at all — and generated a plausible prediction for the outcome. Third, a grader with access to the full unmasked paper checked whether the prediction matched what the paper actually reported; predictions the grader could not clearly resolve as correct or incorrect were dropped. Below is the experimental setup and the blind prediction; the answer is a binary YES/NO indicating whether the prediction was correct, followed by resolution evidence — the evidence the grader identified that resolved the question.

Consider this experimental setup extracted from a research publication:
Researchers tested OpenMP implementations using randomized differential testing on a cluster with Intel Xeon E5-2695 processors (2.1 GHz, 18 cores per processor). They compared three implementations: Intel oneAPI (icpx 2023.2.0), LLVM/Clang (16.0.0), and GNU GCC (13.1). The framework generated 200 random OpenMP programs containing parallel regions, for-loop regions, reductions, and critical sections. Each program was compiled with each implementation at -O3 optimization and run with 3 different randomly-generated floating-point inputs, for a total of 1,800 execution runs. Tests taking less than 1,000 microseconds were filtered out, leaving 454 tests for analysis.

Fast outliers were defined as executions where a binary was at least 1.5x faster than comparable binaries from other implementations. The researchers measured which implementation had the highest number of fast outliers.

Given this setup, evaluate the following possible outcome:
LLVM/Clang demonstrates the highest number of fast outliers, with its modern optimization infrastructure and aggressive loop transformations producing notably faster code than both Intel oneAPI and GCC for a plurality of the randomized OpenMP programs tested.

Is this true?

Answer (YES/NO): NO